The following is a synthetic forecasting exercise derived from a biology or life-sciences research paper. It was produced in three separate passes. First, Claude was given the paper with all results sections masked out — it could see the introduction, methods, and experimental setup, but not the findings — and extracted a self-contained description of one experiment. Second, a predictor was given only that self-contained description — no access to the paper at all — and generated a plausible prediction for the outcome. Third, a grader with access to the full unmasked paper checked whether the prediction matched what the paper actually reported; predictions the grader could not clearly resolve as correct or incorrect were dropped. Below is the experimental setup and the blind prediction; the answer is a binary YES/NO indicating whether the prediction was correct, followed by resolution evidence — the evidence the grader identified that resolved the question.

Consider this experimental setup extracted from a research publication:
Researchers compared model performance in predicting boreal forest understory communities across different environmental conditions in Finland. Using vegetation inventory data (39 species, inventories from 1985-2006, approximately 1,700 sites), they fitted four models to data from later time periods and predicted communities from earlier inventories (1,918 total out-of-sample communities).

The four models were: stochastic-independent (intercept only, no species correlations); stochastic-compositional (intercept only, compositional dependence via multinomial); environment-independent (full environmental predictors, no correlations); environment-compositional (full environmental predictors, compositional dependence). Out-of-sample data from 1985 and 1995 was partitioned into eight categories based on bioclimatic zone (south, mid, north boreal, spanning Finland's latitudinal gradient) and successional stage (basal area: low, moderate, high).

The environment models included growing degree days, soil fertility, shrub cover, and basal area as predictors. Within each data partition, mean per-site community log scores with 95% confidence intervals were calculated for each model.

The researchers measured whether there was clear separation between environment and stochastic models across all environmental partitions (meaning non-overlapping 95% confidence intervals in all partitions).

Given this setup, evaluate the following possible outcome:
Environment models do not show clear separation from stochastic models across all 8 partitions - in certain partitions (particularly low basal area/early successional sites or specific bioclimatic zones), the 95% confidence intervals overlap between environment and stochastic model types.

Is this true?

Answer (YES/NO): NO